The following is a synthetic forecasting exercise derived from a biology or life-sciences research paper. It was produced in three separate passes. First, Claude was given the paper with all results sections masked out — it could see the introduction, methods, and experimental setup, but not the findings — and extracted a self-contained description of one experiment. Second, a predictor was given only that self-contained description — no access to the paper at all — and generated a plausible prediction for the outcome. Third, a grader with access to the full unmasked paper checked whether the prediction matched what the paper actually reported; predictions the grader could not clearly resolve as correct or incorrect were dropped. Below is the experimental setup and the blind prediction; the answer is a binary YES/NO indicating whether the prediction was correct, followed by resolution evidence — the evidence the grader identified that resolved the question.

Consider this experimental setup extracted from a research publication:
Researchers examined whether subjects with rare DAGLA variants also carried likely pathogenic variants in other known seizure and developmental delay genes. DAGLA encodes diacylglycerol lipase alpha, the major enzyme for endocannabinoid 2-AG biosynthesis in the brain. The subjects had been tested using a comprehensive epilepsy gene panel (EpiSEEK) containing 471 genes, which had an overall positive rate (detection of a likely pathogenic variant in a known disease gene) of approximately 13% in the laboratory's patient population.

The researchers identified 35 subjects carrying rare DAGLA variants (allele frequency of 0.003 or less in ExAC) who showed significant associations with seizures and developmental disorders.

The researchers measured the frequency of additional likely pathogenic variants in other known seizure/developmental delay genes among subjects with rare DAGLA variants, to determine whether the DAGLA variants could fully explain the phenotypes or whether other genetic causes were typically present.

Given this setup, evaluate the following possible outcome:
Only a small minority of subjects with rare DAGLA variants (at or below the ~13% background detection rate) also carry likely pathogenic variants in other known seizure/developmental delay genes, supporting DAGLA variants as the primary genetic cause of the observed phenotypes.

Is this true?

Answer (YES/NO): YES